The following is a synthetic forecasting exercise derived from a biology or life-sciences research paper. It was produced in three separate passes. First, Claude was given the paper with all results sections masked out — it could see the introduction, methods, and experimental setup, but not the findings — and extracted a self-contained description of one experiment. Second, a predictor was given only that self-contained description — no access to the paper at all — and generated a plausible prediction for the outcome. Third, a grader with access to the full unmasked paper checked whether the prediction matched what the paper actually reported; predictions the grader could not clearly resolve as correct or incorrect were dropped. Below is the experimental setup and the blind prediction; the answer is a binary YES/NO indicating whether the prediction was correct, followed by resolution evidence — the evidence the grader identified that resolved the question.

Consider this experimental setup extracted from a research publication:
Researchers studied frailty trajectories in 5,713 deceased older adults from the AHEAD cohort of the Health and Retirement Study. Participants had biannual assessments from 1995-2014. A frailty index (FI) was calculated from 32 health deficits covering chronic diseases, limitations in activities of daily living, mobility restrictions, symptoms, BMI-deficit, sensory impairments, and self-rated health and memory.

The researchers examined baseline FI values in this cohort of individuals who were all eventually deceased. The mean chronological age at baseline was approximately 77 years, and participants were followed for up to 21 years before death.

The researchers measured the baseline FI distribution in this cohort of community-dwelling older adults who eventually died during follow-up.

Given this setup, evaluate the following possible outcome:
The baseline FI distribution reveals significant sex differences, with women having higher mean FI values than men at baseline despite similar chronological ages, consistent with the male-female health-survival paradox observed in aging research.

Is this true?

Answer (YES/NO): YES